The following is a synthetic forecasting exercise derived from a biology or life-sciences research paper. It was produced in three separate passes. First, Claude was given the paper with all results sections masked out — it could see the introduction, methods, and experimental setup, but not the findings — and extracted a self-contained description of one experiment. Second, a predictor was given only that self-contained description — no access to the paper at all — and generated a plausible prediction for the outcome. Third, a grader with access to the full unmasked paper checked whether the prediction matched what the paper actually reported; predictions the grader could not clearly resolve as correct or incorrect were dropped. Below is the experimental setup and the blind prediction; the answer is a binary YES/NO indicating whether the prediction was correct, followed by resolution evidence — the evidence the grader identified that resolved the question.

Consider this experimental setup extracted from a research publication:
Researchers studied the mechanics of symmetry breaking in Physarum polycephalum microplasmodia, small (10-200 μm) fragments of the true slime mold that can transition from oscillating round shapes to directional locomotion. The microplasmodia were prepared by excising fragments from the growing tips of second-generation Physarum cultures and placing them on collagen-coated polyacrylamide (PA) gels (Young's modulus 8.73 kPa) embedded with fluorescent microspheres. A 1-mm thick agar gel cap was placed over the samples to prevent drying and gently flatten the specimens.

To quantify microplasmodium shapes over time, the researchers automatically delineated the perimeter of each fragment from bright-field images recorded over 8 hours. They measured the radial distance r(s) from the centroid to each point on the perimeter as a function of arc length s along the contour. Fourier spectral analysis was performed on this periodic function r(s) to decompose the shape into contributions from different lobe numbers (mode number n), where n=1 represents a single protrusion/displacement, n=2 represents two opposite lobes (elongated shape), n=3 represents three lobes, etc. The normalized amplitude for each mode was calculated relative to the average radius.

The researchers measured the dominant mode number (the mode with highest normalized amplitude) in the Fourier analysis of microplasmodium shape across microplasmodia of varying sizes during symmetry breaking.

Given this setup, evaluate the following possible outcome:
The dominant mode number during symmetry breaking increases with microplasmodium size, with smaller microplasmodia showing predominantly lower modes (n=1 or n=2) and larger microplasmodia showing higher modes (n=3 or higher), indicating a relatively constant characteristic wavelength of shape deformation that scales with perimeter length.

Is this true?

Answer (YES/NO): NO